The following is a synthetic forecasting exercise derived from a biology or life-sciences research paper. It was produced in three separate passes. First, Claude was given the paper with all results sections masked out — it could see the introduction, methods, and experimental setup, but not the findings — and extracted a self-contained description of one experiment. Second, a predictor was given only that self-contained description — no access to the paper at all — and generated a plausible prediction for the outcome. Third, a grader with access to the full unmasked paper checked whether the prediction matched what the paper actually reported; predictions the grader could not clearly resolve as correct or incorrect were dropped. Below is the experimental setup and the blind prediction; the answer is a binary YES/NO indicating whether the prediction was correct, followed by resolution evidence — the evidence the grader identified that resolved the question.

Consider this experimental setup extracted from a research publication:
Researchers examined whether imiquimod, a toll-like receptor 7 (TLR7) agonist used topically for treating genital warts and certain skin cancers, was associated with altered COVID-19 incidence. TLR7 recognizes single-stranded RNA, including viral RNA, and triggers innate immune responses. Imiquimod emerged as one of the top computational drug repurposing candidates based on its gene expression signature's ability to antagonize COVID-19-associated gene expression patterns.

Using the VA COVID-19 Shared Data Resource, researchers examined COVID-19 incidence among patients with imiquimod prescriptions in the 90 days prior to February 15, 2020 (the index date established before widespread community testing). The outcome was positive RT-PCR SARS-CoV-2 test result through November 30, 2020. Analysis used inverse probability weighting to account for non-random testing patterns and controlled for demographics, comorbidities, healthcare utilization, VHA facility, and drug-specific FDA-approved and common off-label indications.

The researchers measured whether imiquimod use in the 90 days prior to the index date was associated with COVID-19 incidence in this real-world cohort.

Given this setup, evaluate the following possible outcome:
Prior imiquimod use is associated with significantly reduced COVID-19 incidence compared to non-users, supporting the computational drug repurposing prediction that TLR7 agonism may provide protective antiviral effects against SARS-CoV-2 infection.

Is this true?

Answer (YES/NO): NO